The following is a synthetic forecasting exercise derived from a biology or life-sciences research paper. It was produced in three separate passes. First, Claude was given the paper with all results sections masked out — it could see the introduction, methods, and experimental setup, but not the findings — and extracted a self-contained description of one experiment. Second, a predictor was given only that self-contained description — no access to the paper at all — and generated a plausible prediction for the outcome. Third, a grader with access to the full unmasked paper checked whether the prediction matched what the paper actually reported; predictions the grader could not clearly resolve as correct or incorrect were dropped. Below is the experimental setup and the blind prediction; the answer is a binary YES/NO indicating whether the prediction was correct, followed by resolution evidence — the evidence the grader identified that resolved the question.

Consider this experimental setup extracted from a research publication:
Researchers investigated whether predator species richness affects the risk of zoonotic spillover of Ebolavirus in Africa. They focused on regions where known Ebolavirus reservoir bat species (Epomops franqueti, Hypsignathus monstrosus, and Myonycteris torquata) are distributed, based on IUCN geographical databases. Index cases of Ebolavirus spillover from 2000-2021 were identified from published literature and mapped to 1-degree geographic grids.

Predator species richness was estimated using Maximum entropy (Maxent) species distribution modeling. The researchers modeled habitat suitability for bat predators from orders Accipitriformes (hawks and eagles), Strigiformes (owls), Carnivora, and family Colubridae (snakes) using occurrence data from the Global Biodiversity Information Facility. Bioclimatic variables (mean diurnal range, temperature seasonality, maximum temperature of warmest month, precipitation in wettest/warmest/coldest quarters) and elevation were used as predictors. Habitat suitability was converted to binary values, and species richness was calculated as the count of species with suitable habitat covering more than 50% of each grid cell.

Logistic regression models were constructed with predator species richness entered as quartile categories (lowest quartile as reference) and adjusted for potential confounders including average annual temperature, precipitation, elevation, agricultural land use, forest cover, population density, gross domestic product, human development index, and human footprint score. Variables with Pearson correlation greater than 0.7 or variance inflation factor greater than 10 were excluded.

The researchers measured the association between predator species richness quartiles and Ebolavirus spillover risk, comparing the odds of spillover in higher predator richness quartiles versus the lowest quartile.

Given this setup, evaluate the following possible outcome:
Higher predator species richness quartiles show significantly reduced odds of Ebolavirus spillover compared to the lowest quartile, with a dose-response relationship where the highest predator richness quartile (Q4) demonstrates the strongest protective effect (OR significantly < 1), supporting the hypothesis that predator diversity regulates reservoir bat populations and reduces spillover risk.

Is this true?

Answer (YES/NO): NO